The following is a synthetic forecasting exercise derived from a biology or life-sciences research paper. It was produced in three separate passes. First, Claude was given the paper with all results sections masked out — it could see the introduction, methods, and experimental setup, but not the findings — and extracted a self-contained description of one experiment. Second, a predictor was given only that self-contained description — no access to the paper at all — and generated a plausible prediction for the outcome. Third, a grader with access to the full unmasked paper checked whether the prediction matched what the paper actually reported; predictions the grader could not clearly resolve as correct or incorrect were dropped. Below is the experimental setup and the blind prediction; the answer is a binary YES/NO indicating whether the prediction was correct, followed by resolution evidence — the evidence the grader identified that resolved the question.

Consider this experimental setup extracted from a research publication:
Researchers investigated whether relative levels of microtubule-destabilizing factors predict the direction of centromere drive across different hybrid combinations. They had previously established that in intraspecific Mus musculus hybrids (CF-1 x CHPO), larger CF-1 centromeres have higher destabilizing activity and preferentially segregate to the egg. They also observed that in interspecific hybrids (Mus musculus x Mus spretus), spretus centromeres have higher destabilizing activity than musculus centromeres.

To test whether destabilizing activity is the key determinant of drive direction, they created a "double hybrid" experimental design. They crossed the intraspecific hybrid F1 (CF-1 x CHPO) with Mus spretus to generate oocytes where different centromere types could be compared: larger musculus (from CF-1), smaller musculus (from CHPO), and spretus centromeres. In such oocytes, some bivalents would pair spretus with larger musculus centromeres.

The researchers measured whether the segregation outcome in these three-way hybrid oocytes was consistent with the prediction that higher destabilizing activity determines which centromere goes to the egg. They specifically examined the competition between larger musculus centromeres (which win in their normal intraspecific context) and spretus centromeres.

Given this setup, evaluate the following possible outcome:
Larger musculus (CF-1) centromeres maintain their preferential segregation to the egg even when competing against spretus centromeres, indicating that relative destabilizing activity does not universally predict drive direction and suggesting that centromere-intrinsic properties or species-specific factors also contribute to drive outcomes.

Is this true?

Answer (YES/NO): NO